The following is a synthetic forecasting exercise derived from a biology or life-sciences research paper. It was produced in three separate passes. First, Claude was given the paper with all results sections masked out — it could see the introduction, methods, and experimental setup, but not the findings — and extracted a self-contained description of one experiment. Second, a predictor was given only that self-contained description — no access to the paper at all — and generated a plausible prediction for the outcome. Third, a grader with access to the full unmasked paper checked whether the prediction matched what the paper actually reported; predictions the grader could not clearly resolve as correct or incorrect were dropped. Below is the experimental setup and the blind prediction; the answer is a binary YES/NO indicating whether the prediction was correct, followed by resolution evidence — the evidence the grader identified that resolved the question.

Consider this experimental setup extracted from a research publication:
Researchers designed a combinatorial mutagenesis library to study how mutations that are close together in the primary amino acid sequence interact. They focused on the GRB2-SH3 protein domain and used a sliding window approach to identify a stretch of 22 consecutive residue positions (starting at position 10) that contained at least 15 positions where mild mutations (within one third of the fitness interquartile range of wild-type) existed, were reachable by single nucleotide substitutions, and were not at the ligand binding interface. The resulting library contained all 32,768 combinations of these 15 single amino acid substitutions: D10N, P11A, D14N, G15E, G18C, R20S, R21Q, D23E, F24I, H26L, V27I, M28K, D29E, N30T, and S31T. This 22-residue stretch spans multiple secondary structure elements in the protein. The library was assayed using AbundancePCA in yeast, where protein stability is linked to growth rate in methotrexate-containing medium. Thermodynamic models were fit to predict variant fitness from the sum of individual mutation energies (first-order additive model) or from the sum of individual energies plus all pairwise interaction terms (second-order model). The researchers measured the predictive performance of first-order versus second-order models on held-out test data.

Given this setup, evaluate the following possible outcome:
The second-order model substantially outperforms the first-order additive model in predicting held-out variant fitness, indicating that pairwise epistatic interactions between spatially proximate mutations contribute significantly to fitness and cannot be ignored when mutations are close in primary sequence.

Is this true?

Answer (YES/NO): NO